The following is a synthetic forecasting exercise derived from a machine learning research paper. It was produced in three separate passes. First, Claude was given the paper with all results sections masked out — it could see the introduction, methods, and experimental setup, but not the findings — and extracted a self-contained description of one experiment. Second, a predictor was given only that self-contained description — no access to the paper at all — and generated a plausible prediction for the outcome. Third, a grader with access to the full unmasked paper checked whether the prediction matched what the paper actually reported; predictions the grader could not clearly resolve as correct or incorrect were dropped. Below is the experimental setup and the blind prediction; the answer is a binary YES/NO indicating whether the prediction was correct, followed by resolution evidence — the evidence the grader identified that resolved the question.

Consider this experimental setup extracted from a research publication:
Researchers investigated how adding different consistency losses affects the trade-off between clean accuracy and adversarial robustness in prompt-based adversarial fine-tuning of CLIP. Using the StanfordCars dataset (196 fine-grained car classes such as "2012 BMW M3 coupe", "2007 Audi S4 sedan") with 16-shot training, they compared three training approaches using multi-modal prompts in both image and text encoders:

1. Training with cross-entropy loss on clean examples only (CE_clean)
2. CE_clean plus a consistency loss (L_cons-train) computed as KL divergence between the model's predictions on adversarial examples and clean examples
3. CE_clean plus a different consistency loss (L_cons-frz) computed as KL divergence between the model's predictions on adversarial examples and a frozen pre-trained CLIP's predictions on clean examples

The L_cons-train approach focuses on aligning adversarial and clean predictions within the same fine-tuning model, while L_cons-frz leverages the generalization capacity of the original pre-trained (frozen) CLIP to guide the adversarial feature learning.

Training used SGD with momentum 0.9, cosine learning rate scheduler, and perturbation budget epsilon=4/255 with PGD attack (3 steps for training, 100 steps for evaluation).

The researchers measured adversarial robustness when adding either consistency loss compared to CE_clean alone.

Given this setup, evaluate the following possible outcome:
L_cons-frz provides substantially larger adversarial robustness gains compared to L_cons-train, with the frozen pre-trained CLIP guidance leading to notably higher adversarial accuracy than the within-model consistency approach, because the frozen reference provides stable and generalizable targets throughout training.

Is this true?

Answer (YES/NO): NO